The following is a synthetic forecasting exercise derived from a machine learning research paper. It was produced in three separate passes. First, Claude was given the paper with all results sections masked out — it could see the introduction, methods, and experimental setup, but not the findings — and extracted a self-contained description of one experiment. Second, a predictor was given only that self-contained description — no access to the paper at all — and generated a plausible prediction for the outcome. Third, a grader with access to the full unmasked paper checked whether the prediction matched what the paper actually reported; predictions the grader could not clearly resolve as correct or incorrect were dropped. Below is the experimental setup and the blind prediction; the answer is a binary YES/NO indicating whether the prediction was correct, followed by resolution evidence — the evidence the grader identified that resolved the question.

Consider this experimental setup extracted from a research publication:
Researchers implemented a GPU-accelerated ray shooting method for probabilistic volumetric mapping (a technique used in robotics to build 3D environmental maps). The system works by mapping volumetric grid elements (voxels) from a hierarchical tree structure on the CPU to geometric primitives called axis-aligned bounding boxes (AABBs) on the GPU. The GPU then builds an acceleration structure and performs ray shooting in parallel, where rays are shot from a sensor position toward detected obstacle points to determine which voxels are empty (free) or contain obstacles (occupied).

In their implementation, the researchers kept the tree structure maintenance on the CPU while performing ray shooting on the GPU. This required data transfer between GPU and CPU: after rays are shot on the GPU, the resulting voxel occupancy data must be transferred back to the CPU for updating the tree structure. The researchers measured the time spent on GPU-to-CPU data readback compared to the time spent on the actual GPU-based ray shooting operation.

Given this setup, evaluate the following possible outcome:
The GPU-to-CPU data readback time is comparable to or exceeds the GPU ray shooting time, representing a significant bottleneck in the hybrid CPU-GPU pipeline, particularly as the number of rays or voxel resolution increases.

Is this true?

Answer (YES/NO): YES